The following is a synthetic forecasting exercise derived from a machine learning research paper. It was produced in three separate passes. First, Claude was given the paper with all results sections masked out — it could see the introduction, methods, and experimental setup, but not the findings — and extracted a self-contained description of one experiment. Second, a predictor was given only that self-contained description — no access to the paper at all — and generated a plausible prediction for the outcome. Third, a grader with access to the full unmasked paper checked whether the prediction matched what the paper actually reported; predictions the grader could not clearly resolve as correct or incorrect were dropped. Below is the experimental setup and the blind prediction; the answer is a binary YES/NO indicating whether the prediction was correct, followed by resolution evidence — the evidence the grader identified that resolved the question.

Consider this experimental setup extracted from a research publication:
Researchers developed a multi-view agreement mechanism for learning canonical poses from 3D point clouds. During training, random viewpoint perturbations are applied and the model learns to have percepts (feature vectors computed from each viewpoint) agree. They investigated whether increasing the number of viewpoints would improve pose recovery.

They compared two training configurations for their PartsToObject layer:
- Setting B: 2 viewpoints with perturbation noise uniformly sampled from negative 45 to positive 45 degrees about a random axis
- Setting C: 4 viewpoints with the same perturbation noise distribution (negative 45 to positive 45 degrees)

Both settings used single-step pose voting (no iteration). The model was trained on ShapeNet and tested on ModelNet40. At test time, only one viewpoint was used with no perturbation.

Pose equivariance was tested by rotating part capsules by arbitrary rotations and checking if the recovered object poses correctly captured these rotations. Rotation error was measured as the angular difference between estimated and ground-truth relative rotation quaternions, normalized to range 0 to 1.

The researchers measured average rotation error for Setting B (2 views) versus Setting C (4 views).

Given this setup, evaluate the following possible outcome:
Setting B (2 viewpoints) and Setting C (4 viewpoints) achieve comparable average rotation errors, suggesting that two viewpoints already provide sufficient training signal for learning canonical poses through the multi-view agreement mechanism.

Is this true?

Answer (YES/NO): YES